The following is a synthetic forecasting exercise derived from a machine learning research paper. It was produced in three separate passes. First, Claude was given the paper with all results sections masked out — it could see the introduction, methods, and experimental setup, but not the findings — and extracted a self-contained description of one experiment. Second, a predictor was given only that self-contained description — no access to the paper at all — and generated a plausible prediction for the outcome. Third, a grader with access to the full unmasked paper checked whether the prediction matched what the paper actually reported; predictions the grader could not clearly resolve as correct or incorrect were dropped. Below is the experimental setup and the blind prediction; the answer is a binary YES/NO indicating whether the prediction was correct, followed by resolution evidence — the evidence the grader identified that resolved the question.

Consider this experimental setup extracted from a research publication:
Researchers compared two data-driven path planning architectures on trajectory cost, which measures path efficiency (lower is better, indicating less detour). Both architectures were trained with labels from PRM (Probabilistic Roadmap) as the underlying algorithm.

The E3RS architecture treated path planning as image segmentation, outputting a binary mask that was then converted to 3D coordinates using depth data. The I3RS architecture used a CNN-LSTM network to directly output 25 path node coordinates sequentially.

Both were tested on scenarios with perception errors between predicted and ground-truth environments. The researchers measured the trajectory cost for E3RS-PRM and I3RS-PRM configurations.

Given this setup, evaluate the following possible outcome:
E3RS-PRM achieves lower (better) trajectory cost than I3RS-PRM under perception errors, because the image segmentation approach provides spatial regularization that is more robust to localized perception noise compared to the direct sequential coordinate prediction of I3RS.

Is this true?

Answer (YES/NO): YES